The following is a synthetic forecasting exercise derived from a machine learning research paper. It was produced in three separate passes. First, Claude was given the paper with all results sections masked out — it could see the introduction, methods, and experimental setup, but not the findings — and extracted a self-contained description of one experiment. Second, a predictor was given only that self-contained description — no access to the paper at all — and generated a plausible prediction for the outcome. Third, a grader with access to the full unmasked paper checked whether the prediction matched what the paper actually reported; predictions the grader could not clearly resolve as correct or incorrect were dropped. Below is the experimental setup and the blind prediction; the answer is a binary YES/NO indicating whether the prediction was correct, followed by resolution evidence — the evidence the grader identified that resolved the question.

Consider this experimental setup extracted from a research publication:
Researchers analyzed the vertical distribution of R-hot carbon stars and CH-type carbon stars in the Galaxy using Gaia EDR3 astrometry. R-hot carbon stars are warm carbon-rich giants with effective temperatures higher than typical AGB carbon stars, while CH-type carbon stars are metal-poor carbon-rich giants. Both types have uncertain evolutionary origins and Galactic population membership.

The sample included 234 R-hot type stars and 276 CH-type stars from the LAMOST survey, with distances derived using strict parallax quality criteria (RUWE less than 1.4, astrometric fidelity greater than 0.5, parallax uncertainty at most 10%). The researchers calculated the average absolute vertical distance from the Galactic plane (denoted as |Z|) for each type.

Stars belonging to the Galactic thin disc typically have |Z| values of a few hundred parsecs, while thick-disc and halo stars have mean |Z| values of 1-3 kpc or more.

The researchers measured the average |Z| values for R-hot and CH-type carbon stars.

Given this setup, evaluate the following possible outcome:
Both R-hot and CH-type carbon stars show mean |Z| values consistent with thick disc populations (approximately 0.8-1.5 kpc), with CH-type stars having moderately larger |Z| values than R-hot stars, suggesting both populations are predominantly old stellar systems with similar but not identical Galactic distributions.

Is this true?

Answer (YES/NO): NO